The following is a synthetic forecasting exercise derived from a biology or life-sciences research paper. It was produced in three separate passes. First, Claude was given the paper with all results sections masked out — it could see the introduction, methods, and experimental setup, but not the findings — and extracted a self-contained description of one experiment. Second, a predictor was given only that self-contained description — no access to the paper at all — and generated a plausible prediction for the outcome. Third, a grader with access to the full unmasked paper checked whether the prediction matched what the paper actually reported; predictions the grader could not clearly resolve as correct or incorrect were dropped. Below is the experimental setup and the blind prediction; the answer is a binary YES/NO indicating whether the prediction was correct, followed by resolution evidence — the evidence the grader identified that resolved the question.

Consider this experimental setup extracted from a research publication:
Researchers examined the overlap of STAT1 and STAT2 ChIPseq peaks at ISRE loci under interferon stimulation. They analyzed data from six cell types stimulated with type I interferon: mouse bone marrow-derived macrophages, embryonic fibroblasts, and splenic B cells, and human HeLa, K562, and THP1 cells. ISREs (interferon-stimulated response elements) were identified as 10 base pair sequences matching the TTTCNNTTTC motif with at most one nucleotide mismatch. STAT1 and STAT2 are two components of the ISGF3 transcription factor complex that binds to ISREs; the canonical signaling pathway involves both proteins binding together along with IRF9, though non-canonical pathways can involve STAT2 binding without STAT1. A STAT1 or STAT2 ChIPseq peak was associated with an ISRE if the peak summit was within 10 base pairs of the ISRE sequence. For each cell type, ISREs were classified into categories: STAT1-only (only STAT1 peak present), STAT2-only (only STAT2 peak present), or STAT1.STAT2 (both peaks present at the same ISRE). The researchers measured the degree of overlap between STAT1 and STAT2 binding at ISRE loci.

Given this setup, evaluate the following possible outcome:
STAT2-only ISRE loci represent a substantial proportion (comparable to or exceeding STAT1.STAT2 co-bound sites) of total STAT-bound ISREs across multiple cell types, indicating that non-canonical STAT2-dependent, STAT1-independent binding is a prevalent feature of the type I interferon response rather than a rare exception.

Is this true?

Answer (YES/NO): NO